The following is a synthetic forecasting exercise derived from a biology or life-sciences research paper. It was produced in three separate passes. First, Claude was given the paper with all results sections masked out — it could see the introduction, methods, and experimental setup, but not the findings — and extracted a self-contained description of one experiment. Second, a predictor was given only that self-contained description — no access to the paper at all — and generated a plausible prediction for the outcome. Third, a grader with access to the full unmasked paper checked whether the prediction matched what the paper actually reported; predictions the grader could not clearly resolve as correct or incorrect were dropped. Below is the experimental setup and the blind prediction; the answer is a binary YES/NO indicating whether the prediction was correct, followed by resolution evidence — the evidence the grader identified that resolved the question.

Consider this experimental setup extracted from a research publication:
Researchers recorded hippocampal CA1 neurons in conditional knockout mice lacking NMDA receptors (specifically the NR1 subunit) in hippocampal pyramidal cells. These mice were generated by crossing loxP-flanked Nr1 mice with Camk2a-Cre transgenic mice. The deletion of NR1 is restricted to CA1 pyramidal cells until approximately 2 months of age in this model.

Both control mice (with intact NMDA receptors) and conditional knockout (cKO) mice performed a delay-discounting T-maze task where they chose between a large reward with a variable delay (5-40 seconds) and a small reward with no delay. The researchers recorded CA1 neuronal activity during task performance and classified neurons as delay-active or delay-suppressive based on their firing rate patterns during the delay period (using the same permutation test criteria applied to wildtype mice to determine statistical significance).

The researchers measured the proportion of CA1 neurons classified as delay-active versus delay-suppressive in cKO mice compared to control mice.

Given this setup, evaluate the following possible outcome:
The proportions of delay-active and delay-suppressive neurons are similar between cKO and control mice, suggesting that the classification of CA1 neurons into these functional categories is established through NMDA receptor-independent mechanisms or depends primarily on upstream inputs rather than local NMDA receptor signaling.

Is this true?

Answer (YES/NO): NO